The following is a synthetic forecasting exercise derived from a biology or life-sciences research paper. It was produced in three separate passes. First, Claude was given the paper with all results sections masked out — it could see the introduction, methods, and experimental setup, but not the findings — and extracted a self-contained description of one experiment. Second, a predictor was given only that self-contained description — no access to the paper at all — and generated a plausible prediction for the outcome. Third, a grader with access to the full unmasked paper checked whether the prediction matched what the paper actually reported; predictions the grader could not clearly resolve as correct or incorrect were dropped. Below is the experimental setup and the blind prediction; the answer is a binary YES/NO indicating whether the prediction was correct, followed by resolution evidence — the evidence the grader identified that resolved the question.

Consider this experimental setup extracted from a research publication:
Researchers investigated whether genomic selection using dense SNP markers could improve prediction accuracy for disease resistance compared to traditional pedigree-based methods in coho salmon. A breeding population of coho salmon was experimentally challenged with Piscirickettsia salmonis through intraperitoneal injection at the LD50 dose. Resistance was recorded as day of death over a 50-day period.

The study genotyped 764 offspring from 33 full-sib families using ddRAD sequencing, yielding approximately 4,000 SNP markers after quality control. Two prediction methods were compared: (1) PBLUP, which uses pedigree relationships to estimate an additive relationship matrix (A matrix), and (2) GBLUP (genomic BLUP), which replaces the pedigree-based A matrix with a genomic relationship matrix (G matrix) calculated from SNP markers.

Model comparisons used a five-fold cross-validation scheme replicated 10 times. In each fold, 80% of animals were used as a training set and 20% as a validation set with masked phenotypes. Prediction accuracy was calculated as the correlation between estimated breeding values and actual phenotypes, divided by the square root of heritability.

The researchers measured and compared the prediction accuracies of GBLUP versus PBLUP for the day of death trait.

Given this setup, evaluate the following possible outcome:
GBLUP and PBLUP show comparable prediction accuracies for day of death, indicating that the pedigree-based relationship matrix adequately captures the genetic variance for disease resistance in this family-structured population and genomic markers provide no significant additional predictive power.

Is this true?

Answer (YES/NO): YES